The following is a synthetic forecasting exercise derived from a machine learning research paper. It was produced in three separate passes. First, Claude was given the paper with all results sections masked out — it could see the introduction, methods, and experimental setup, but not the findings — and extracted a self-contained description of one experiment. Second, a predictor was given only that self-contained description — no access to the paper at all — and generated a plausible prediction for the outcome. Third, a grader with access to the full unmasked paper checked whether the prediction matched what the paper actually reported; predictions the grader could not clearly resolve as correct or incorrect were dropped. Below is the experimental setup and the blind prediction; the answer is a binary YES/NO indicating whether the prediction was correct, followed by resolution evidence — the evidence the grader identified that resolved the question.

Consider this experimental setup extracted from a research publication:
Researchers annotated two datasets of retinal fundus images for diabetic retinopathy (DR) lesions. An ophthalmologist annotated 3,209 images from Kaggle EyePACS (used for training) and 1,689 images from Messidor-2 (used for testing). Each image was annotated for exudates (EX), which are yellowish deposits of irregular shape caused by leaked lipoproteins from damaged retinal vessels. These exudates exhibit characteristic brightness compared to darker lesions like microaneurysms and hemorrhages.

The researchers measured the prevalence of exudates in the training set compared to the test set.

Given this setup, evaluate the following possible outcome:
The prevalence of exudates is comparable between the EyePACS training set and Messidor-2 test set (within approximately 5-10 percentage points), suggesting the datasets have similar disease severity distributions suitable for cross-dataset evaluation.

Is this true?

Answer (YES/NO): NO